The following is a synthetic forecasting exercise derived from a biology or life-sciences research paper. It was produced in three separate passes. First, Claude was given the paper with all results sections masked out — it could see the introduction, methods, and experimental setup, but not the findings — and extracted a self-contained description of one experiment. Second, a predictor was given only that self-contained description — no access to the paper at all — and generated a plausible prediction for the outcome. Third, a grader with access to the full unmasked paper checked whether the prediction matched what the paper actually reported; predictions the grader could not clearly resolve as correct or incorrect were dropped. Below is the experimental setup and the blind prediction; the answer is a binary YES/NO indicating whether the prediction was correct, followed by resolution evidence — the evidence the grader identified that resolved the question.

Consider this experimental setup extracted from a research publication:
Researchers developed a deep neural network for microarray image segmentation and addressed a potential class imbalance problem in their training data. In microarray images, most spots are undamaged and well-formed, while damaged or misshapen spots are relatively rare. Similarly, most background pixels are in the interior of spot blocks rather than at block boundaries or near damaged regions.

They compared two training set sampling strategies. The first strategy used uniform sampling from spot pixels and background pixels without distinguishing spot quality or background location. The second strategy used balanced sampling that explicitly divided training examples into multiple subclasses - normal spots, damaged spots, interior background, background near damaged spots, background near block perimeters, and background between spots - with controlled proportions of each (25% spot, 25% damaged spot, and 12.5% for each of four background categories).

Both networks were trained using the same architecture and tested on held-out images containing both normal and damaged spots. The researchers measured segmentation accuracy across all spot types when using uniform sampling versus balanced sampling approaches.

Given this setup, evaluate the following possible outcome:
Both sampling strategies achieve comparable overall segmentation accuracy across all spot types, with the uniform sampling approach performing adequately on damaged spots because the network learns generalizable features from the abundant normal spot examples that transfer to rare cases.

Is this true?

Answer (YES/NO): NO